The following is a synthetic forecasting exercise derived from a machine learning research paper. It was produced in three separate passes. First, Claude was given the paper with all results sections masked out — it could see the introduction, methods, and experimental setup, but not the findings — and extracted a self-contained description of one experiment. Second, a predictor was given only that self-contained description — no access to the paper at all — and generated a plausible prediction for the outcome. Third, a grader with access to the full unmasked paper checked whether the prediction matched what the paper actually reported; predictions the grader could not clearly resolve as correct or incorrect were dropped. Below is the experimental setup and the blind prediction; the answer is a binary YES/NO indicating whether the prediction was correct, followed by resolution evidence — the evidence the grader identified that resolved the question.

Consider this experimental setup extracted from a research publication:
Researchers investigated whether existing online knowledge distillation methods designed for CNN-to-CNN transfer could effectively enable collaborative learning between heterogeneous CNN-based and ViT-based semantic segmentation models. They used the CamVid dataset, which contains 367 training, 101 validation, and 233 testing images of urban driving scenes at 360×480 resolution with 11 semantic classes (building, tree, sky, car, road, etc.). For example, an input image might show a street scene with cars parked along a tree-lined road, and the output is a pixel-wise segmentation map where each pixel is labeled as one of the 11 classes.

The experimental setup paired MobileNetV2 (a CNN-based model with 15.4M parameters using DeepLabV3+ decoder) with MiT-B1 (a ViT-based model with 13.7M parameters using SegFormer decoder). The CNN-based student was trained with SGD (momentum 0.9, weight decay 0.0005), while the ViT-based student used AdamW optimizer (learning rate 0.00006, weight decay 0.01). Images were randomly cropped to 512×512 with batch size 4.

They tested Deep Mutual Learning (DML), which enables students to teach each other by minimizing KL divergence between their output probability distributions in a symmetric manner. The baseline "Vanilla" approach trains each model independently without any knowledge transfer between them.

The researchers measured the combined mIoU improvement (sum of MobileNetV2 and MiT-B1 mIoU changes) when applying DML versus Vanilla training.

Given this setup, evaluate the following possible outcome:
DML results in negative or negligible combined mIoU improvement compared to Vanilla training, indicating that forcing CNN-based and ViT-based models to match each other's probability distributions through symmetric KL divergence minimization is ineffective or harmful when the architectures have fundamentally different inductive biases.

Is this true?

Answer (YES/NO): YES